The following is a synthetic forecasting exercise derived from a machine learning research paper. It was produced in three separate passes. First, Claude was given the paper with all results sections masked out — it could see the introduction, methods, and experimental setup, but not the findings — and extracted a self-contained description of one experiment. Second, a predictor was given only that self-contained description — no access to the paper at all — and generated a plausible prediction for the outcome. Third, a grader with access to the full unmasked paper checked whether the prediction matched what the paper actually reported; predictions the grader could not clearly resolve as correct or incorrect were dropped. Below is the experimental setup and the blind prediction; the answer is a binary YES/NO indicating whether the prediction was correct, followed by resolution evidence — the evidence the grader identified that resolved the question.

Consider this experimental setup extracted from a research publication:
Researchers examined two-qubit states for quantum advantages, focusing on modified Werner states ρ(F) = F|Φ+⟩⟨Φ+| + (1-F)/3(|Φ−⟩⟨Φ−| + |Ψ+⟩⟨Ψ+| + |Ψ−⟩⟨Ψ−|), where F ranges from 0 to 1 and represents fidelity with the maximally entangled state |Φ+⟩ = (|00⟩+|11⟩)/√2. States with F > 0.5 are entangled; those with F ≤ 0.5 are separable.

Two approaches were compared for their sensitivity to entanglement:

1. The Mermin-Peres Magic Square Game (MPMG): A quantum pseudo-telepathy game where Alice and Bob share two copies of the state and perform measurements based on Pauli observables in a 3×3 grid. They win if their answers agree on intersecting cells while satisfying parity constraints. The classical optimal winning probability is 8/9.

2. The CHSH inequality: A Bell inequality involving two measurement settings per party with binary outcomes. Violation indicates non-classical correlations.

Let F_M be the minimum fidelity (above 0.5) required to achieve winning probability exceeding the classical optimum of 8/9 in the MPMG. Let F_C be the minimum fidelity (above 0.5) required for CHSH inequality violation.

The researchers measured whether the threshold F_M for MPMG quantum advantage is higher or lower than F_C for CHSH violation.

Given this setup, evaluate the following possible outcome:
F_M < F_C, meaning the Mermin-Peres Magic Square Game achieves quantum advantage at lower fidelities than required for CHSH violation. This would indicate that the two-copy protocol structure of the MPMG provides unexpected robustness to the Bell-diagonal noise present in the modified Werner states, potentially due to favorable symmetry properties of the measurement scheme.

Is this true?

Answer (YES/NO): NO